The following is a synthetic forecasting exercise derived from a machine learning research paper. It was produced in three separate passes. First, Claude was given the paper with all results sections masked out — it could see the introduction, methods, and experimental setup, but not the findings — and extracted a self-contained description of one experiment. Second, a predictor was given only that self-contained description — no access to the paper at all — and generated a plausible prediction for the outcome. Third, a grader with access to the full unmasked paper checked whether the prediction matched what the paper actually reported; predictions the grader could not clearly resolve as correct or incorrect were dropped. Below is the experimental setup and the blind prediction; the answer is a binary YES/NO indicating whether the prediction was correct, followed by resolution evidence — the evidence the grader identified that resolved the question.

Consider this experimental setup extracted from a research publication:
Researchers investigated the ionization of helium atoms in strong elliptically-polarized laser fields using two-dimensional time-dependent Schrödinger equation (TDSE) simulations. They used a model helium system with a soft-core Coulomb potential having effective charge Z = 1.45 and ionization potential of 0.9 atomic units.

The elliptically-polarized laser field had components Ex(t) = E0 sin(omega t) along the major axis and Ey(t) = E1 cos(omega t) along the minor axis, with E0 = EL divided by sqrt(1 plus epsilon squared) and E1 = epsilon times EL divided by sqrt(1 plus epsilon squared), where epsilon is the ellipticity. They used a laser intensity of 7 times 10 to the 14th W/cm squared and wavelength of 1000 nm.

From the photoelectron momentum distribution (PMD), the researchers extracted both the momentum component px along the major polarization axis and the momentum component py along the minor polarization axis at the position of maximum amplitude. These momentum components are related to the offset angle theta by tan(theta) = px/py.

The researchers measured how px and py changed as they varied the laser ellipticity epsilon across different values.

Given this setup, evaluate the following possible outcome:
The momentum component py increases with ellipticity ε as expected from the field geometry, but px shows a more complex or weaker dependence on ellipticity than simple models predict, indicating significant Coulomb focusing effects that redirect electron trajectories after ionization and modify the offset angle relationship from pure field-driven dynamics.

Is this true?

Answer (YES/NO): NO